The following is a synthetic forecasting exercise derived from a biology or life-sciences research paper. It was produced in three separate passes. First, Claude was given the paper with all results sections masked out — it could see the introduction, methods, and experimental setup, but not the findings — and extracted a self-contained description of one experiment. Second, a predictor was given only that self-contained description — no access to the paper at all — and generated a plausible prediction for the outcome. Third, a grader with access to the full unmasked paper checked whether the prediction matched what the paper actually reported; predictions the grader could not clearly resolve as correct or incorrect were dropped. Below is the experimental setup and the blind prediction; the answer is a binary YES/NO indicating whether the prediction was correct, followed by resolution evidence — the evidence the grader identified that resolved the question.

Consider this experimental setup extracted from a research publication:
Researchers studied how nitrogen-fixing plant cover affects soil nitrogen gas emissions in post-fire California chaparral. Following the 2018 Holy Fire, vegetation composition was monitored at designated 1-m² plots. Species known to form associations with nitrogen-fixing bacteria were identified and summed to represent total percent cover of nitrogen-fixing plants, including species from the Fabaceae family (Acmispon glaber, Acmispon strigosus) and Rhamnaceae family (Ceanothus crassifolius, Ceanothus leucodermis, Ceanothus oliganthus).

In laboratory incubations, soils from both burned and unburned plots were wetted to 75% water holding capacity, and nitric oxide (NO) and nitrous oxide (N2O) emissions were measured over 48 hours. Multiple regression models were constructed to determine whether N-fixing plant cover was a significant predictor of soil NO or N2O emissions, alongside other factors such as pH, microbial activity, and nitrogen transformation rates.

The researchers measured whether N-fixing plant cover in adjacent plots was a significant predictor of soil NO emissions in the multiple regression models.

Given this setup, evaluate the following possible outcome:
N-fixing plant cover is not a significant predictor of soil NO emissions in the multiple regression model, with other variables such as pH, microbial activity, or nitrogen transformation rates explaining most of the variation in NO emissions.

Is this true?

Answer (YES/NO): YES